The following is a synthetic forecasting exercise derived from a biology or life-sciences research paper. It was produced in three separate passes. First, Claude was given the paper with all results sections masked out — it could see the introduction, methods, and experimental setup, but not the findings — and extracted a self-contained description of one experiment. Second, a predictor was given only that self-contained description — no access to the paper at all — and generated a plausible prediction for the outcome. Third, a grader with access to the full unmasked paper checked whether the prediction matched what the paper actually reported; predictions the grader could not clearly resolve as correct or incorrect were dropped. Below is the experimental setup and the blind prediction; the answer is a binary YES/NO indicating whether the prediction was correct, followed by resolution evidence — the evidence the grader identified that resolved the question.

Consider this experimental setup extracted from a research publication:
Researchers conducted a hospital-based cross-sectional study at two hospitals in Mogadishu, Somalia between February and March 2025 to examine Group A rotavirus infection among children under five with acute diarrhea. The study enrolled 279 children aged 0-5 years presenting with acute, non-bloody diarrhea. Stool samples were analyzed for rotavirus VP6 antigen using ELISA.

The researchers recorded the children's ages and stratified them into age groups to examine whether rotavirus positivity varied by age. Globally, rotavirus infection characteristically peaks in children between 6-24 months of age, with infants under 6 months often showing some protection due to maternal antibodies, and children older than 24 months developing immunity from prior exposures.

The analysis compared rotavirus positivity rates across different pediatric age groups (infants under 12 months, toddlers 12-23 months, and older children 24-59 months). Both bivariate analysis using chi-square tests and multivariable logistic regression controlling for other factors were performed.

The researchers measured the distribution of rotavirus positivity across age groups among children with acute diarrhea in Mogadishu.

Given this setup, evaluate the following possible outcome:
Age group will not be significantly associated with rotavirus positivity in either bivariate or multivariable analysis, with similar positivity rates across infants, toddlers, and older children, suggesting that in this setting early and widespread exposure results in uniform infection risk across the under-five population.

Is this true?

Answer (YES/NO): NO